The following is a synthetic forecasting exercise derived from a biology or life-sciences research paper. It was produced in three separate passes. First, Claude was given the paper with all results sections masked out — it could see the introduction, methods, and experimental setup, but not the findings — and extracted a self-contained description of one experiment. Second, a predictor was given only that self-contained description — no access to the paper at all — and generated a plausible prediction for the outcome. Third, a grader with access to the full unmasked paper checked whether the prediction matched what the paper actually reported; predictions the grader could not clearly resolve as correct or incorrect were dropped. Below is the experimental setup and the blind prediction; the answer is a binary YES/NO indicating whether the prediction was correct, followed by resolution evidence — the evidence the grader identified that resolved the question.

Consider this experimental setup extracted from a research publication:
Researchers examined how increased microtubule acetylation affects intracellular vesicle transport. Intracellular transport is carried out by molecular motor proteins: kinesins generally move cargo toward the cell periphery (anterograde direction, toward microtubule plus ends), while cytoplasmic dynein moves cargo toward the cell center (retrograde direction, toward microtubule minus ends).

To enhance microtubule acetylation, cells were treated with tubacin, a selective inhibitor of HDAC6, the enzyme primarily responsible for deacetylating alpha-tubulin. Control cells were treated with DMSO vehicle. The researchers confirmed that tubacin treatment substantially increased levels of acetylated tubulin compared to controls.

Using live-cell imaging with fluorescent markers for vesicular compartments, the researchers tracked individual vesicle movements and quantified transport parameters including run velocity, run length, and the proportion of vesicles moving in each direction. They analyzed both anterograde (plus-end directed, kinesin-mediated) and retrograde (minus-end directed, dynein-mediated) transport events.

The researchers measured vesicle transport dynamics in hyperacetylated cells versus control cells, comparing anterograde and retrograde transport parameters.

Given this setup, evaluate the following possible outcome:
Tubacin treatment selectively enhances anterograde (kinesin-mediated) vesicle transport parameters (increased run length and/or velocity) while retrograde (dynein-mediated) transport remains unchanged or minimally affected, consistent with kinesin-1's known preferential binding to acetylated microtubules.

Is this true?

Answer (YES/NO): NO